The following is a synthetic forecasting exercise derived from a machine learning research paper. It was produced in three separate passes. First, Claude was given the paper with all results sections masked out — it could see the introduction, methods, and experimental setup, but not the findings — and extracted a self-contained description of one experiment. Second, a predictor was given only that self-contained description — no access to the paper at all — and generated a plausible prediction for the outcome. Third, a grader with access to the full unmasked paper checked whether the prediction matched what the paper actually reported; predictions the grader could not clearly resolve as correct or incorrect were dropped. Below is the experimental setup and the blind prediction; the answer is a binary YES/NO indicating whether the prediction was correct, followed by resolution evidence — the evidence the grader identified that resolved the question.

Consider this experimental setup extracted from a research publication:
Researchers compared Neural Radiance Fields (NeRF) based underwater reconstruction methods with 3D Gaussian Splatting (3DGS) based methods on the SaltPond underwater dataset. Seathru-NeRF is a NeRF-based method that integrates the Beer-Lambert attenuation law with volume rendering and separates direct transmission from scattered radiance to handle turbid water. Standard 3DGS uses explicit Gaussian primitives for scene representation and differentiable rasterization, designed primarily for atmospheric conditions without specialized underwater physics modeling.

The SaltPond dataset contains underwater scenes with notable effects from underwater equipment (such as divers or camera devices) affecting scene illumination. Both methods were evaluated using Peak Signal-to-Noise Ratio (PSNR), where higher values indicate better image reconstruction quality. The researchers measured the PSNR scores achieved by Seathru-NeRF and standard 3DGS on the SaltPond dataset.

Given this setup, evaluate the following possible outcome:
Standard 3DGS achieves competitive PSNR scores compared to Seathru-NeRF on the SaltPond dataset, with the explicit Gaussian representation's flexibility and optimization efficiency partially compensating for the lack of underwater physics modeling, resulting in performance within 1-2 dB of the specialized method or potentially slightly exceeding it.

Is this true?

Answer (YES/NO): NO